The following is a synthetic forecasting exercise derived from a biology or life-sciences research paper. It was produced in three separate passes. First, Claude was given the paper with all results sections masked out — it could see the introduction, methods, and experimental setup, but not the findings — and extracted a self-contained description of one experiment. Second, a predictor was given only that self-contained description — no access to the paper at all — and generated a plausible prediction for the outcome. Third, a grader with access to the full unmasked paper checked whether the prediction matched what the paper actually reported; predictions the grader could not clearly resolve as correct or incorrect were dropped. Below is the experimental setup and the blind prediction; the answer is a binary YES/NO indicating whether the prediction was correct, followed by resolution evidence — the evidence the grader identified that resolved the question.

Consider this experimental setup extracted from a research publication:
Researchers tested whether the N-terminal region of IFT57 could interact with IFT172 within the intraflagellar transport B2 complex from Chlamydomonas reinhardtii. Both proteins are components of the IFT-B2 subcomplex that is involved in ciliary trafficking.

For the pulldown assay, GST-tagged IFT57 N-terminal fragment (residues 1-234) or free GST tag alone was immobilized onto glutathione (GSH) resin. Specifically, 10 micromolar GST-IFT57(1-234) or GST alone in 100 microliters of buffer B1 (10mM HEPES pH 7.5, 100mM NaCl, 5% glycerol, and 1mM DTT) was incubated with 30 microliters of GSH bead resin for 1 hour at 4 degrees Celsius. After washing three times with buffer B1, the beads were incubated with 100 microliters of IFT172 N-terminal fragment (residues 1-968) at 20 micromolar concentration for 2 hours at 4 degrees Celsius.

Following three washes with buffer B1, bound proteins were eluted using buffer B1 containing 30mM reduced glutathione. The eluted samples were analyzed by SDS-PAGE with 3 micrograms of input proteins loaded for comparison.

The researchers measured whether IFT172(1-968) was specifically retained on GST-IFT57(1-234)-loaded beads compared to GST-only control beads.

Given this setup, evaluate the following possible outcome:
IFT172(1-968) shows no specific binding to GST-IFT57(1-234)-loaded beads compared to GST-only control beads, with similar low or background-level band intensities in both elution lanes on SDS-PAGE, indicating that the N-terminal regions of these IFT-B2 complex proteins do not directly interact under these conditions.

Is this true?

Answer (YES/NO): NO